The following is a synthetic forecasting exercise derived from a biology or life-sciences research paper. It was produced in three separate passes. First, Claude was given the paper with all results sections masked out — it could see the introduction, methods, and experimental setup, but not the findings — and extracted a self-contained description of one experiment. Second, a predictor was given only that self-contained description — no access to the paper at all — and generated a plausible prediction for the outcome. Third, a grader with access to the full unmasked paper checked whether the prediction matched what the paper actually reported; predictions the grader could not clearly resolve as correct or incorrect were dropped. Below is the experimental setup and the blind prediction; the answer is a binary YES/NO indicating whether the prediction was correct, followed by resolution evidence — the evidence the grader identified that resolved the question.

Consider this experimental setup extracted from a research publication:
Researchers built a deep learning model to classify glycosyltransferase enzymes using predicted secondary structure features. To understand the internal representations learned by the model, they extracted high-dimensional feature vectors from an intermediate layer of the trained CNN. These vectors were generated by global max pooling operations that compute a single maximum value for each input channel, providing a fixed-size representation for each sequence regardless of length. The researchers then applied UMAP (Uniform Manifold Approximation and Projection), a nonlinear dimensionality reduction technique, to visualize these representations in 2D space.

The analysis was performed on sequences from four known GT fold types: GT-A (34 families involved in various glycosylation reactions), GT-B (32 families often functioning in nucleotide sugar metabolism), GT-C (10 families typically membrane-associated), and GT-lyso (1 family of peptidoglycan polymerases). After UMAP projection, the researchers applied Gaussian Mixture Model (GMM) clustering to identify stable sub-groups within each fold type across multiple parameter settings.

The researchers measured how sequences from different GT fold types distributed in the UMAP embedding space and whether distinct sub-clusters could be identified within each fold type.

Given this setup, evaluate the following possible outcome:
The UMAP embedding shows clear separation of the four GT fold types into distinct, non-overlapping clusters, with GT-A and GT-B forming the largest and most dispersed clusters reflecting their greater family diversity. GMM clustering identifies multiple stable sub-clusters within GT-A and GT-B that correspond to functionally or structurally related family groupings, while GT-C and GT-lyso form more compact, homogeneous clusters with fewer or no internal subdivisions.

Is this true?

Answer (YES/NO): NO